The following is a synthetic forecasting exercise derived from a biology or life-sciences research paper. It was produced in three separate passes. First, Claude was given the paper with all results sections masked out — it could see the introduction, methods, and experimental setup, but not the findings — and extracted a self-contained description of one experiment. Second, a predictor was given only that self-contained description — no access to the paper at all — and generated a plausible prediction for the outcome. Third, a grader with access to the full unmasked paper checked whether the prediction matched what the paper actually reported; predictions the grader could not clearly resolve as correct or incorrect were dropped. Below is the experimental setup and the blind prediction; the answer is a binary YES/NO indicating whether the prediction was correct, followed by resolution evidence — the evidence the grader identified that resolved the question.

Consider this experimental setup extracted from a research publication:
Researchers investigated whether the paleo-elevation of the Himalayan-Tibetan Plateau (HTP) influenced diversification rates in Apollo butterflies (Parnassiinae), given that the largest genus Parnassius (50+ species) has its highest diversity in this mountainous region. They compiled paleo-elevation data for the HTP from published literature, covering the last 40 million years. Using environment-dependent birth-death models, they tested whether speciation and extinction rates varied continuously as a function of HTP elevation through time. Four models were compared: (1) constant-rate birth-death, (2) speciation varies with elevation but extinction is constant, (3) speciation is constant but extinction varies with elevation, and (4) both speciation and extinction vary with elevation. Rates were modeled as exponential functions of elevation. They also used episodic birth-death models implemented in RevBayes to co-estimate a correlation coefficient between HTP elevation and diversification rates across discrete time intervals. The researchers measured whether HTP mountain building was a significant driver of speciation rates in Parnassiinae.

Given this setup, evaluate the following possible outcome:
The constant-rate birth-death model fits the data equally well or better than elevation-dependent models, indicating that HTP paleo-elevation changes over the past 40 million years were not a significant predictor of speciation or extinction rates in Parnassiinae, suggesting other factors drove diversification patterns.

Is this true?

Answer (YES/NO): YES